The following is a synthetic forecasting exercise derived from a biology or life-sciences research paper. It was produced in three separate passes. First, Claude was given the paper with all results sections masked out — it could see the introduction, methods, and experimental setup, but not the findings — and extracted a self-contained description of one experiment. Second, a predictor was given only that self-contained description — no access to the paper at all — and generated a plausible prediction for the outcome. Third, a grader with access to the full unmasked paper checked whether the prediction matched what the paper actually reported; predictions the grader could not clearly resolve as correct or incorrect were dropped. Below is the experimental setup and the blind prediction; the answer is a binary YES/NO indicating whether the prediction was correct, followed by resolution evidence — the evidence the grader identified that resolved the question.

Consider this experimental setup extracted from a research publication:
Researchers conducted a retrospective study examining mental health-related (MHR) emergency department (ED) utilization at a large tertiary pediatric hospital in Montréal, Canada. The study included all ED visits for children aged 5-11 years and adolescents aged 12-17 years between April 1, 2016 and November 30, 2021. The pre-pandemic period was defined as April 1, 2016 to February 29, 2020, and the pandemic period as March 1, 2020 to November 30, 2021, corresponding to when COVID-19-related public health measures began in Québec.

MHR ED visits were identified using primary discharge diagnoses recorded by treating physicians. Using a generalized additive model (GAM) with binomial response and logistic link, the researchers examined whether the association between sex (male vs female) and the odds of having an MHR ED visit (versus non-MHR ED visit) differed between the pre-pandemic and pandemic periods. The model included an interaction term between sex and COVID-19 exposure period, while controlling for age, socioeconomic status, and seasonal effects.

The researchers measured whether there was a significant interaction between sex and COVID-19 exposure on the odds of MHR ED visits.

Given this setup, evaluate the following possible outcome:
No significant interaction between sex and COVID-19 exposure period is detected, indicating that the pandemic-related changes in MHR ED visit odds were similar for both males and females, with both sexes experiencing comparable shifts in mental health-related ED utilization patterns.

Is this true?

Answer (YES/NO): NO